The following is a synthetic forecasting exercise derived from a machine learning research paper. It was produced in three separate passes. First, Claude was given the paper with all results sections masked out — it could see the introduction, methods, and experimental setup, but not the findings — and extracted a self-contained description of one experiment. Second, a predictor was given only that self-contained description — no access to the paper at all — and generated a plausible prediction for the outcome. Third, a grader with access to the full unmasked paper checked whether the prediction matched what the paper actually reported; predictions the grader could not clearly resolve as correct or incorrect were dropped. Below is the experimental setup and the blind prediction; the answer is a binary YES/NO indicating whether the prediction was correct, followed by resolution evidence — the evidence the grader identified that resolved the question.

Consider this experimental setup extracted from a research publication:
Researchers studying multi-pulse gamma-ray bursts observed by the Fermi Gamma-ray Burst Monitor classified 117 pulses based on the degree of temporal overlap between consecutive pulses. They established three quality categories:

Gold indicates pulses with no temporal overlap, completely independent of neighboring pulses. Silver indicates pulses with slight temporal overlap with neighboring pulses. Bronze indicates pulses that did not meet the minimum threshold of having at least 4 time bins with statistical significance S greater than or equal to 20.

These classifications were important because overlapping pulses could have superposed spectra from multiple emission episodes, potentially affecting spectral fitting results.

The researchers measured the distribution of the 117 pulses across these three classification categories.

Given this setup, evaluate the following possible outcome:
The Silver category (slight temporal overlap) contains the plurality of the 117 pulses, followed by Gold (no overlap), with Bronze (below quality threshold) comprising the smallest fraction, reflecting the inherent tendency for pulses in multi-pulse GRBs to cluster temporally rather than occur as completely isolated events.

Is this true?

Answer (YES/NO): NO